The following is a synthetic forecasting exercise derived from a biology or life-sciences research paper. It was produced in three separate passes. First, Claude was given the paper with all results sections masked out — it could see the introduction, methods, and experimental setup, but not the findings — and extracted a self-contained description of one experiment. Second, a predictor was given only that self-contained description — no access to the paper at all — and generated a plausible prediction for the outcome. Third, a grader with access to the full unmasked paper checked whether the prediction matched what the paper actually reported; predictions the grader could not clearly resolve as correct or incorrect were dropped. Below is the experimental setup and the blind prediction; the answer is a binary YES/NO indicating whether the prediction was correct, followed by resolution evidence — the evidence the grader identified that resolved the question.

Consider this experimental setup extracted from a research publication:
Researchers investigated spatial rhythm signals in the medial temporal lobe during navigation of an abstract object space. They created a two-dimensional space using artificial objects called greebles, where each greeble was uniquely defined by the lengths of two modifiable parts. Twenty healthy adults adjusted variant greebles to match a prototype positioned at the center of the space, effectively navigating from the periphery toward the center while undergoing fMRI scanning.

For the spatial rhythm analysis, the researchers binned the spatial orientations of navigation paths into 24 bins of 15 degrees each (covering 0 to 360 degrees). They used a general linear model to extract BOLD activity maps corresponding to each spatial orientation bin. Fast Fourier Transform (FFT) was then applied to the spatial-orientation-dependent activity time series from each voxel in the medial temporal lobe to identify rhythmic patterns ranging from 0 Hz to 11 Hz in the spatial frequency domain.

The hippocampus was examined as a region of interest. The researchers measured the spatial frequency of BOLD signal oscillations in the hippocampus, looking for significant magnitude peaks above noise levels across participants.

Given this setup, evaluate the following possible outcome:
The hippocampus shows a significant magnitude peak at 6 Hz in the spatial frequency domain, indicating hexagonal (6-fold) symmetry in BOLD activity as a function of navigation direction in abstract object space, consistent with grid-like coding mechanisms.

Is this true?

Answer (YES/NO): NO